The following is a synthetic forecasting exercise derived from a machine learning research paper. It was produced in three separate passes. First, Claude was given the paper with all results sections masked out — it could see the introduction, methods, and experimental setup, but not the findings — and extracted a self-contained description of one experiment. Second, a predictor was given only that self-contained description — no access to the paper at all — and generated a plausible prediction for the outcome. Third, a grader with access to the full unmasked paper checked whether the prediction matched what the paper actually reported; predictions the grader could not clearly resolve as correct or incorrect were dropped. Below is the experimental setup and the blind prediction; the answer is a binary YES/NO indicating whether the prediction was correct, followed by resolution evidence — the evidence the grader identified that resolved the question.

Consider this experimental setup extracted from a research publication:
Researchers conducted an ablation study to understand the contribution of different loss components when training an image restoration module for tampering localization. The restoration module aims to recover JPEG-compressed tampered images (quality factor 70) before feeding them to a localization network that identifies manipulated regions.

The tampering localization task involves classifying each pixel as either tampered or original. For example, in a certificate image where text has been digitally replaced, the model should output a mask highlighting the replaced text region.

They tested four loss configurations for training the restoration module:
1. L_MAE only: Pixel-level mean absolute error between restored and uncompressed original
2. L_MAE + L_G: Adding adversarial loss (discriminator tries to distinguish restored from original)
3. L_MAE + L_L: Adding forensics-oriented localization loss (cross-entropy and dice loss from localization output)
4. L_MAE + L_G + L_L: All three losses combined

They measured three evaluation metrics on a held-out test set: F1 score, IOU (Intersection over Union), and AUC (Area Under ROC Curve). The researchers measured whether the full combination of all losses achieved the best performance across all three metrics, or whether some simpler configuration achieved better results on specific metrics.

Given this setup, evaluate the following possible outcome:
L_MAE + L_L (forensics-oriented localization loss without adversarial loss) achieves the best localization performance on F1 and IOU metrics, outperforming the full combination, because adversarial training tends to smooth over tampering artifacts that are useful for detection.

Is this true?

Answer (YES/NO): NO